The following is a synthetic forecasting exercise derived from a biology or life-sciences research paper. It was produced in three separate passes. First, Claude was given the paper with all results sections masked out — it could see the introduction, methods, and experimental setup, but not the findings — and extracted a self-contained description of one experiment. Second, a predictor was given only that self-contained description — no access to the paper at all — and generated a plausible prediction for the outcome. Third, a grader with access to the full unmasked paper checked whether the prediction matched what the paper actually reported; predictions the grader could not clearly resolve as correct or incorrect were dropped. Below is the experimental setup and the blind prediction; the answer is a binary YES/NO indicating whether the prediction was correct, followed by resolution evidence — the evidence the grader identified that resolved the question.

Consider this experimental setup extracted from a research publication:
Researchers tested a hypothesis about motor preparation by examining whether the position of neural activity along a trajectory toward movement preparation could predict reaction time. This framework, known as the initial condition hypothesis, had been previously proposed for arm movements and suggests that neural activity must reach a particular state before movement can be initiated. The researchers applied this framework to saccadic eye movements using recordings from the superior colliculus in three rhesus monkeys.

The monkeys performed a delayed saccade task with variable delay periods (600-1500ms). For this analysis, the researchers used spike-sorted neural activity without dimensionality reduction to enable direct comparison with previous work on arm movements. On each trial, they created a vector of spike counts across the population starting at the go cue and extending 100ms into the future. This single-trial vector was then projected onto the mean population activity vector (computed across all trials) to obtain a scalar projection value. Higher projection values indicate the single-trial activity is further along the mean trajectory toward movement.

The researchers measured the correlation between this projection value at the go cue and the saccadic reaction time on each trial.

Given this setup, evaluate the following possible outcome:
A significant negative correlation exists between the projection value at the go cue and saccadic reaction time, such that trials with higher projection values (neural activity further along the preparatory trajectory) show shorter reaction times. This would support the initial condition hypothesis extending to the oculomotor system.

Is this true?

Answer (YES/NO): YES